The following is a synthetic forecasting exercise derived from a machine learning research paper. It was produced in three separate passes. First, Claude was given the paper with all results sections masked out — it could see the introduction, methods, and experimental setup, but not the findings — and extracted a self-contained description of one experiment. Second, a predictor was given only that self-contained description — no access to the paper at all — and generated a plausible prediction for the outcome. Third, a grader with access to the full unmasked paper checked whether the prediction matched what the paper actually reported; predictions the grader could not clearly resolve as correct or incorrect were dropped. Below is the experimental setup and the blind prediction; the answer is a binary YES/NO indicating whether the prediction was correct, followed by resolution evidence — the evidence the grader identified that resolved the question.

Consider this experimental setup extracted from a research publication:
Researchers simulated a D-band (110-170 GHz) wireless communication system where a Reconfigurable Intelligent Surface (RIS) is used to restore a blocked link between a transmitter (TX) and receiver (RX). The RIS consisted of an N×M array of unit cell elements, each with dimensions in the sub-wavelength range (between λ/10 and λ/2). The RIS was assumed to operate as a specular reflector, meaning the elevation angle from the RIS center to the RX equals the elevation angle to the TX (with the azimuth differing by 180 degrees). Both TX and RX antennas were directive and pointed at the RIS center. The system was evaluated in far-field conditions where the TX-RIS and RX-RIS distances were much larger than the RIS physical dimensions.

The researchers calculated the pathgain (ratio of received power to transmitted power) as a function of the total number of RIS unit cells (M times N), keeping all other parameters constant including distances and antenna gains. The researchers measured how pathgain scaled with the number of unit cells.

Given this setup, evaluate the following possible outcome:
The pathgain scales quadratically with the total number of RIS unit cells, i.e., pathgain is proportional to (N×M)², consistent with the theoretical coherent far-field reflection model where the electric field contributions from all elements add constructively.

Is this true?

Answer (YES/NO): YES